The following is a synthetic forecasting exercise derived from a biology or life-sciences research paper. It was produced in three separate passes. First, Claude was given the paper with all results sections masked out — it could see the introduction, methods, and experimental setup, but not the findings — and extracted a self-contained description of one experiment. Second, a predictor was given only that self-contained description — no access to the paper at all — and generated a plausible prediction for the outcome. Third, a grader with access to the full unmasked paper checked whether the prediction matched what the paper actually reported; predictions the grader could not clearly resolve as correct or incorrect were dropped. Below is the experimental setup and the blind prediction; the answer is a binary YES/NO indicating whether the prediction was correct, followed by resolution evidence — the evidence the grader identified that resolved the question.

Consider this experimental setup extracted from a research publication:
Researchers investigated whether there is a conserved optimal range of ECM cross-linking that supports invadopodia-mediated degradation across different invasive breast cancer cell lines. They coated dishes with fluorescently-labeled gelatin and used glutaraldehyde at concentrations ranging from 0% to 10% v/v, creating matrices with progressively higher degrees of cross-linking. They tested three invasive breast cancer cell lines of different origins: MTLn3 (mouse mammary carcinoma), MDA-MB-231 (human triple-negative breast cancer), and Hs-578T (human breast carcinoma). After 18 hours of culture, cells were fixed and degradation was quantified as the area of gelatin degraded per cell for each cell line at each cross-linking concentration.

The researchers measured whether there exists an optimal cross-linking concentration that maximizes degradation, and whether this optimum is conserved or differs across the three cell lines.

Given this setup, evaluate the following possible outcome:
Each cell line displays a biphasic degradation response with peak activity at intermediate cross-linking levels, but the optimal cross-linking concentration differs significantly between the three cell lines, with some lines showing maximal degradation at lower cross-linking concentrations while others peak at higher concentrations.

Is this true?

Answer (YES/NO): NO